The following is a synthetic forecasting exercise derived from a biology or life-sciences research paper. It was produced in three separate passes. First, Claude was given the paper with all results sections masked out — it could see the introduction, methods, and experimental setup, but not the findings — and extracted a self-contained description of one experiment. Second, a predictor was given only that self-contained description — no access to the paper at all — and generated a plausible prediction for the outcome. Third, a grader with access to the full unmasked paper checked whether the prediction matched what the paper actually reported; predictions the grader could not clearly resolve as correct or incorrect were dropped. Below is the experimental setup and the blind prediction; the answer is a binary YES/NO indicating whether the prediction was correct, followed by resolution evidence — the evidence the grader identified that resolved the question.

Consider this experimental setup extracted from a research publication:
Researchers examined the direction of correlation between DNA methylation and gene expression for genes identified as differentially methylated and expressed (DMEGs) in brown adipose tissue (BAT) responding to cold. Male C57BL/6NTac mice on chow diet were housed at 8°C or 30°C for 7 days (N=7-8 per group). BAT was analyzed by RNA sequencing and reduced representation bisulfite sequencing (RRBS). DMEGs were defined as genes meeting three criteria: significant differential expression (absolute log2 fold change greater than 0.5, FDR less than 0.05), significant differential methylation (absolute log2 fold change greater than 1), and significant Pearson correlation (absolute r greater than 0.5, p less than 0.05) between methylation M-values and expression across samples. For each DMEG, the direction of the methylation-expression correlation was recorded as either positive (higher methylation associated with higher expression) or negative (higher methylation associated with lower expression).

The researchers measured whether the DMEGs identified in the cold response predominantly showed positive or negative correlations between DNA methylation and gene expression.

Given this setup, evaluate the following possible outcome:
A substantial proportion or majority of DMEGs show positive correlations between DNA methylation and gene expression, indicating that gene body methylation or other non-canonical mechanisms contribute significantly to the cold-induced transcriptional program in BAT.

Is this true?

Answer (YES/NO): NO